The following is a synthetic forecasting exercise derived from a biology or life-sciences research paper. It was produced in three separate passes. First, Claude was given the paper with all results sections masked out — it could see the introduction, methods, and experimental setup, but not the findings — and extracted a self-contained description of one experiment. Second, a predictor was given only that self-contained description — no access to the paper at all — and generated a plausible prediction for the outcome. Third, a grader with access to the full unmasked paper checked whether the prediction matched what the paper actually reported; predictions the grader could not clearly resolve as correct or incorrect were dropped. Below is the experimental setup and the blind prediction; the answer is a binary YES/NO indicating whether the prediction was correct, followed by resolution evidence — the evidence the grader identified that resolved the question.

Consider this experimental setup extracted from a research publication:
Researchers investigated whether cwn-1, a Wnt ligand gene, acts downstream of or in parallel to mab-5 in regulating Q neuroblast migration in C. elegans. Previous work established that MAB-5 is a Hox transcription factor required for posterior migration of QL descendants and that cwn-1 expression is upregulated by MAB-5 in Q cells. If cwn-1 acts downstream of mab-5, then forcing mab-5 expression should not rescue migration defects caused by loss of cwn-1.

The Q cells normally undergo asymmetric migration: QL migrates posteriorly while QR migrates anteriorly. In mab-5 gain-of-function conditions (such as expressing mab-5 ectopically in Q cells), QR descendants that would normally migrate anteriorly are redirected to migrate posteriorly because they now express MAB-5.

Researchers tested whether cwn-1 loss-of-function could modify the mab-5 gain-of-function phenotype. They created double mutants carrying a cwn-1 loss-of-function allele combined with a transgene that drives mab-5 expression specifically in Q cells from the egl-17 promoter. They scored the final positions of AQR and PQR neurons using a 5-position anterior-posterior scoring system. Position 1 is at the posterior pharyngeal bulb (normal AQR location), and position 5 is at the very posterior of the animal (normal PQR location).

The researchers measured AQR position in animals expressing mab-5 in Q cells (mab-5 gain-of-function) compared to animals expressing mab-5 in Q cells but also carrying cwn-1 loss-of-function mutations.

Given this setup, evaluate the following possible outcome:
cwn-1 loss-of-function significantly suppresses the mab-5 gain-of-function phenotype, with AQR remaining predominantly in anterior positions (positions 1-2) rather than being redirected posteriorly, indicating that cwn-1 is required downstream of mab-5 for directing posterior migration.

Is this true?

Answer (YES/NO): NO